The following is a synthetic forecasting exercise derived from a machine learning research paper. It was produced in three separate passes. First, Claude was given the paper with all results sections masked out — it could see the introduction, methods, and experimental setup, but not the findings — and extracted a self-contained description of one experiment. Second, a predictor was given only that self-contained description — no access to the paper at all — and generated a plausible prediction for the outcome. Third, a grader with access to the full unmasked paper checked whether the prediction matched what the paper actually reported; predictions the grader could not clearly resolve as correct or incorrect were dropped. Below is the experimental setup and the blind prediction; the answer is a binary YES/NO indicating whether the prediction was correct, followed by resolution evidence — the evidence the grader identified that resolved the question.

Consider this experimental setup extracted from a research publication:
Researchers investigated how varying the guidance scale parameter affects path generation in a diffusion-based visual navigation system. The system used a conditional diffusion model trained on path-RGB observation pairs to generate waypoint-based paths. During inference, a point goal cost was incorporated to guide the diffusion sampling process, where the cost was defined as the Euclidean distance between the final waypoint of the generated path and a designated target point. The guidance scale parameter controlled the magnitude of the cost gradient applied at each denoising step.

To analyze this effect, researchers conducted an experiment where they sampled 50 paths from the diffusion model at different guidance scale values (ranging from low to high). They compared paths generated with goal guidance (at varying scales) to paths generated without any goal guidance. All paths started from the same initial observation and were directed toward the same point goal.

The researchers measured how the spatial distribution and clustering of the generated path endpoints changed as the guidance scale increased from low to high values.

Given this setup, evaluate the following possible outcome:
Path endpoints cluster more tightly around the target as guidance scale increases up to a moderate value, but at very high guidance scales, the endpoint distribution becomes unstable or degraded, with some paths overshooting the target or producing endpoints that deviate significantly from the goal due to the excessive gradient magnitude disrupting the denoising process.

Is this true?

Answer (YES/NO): NO